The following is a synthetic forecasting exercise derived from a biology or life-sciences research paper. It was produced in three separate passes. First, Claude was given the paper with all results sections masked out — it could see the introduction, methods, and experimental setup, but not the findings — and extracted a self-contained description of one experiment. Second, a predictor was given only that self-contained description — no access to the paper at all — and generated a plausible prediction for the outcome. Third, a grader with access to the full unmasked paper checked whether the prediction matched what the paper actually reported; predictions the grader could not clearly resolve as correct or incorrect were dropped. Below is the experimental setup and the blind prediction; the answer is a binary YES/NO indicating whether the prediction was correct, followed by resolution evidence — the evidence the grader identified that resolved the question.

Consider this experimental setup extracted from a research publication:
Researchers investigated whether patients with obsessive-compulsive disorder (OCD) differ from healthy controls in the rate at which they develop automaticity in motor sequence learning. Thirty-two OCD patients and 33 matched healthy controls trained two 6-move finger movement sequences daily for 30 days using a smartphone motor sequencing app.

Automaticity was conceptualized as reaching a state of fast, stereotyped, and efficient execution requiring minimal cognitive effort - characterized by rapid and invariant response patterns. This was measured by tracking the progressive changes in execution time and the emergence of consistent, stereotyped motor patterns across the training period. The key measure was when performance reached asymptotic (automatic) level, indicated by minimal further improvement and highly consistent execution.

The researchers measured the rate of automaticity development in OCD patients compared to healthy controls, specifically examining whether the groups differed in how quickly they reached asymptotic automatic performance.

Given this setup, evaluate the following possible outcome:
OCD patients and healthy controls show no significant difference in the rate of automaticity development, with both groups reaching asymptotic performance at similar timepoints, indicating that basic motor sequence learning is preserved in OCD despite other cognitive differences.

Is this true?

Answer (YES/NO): NO